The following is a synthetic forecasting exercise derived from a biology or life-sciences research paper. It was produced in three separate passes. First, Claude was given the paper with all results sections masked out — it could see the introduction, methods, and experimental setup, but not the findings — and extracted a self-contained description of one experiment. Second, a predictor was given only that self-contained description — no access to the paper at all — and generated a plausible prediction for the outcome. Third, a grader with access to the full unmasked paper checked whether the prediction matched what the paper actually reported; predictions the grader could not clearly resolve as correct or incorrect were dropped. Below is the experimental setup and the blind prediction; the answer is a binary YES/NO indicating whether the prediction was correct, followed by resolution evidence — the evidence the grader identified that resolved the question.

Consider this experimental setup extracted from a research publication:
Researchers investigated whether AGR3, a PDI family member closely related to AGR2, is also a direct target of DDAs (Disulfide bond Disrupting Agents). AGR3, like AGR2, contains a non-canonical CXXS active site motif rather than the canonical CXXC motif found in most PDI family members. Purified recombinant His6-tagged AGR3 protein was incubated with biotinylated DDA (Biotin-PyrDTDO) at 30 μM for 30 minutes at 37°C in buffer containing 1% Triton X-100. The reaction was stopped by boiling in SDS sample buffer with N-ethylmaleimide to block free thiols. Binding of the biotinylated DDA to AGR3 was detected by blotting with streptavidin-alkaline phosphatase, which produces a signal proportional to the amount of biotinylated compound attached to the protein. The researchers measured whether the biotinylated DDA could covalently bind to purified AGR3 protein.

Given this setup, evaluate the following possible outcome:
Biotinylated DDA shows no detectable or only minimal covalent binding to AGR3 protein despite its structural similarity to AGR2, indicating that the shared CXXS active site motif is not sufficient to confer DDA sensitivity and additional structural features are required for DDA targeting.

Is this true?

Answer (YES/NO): NO